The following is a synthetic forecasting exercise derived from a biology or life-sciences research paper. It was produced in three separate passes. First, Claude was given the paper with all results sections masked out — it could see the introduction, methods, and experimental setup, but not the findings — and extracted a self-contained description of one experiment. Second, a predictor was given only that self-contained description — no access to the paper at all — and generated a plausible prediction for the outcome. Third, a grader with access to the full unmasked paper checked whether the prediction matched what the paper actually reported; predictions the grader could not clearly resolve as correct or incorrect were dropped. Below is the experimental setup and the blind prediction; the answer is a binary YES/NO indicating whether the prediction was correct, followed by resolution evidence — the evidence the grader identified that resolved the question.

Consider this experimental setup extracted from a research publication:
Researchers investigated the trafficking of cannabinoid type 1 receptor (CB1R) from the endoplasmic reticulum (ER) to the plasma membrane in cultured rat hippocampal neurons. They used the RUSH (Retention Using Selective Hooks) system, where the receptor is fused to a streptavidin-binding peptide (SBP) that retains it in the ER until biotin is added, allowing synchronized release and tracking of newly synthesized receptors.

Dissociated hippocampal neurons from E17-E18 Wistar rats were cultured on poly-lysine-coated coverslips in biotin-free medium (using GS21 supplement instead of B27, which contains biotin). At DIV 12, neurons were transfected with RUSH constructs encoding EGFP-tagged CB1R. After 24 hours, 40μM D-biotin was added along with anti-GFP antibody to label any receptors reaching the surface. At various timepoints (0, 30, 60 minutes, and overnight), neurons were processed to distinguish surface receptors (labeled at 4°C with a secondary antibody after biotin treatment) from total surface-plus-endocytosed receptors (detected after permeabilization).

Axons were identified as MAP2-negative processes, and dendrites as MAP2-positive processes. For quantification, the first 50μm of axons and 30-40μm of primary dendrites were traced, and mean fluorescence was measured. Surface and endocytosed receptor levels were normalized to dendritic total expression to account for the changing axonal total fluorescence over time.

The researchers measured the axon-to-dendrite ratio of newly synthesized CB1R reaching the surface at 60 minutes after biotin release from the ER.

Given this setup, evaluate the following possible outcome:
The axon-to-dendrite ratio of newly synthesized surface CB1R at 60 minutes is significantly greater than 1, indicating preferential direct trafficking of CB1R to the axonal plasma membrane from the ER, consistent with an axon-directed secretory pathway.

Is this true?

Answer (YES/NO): YES